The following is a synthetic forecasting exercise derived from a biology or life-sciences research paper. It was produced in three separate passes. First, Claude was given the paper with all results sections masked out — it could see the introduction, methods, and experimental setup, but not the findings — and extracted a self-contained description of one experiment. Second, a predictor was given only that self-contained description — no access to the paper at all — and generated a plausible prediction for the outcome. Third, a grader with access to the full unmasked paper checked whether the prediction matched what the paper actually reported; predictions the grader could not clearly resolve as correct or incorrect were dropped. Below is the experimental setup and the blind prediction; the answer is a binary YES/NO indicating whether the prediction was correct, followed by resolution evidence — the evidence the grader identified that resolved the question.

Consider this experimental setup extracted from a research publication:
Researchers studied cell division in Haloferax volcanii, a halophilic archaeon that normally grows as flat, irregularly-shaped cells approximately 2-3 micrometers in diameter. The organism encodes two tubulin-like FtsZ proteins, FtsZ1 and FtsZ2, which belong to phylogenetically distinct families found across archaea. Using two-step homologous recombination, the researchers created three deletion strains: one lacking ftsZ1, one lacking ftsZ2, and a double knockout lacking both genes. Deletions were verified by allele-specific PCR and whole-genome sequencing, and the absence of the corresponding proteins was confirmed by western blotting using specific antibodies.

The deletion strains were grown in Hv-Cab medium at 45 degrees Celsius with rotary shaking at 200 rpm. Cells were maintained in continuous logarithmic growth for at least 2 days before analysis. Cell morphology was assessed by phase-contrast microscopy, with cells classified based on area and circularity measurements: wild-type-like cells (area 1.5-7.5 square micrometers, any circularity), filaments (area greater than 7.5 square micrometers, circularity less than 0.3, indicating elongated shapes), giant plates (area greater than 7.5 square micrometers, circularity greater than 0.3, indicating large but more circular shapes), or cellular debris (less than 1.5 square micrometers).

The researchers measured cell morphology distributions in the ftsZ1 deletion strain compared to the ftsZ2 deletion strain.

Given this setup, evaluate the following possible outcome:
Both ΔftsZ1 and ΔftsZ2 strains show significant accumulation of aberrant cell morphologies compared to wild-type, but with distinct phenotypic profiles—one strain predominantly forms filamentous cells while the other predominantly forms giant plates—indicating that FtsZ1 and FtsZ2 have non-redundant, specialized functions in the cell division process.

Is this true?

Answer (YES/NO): NO